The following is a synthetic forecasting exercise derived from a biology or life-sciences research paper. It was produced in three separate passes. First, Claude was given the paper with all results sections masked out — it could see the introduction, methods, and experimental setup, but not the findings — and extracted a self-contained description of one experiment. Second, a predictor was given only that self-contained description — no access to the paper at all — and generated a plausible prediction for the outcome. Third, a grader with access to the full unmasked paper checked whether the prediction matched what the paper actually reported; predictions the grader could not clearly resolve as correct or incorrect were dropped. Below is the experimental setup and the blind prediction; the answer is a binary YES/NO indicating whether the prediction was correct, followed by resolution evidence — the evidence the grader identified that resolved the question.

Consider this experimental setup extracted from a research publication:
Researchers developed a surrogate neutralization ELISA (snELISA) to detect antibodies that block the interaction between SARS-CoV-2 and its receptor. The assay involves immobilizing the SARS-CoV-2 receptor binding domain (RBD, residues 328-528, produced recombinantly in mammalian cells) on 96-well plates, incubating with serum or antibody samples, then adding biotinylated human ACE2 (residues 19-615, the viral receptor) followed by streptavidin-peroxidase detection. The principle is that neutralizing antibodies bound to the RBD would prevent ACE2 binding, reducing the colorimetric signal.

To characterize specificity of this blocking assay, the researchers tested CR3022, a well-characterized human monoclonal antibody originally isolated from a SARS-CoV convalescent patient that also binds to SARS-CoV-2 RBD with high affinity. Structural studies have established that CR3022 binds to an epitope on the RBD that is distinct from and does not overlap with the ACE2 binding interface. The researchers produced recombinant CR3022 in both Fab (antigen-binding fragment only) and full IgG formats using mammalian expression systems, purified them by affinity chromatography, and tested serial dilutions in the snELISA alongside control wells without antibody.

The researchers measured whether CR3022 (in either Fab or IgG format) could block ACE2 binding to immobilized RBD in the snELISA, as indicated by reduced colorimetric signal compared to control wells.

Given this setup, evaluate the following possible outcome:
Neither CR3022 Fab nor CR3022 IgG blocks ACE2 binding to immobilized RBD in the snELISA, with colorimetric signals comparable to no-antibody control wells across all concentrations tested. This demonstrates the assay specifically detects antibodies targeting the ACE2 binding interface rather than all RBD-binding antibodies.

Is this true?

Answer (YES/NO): NO